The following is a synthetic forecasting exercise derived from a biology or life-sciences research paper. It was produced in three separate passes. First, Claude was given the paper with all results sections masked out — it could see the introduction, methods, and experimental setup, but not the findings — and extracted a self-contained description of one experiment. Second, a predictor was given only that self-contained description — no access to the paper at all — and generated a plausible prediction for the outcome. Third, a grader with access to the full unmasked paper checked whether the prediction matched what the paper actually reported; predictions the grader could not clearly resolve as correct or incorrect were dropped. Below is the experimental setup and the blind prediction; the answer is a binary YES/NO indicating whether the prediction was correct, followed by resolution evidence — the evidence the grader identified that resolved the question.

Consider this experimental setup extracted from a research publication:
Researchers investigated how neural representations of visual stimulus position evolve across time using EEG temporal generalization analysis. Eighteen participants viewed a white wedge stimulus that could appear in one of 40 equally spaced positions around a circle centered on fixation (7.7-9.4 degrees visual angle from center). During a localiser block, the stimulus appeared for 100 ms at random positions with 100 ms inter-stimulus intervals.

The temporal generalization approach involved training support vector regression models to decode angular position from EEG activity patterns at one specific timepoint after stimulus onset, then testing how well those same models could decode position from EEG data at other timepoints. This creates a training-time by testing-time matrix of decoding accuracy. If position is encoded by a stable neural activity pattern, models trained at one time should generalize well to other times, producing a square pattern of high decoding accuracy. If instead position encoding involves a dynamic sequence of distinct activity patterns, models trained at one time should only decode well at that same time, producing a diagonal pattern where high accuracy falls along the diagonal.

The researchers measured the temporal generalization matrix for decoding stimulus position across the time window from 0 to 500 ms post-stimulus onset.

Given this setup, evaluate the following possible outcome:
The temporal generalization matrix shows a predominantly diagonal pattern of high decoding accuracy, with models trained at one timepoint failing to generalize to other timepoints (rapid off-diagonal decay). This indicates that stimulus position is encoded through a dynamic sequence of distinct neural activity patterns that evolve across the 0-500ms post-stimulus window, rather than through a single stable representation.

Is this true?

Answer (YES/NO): YES